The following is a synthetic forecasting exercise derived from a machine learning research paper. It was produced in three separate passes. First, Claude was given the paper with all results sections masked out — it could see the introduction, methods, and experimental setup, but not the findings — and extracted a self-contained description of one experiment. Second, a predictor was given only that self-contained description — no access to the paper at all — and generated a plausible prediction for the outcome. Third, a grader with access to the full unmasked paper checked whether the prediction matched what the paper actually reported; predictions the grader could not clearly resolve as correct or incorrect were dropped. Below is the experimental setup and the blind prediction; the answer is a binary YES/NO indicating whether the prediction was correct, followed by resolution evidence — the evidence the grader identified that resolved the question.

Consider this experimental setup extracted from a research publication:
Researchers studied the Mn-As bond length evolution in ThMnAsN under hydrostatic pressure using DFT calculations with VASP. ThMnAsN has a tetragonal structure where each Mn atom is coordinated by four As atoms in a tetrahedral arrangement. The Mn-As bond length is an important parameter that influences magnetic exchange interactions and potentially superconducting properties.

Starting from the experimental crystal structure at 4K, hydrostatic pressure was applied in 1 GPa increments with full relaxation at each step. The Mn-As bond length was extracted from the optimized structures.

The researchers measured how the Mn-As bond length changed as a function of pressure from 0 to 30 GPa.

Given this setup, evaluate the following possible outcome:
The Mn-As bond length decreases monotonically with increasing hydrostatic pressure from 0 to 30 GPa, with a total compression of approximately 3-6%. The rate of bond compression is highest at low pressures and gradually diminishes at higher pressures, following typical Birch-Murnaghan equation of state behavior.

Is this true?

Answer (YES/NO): NO